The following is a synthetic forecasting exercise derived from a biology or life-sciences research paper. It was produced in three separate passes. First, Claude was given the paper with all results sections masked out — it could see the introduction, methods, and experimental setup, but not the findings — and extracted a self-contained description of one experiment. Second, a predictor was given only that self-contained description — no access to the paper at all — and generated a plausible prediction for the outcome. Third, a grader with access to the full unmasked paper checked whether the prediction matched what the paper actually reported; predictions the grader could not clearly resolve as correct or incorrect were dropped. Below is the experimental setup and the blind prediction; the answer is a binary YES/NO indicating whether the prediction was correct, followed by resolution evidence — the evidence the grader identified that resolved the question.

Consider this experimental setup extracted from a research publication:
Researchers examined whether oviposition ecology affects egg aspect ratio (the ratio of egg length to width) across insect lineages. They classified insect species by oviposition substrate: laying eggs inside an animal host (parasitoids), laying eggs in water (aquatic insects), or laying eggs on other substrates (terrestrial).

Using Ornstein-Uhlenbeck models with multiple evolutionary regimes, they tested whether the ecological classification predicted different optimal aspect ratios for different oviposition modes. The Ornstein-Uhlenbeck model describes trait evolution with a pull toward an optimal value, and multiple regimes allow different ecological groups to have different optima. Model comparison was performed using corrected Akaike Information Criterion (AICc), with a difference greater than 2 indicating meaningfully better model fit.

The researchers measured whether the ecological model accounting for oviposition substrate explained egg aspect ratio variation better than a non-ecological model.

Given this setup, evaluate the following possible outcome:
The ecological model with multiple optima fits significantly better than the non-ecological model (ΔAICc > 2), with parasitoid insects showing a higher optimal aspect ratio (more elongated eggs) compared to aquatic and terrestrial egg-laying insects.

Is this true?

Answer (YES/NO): NO